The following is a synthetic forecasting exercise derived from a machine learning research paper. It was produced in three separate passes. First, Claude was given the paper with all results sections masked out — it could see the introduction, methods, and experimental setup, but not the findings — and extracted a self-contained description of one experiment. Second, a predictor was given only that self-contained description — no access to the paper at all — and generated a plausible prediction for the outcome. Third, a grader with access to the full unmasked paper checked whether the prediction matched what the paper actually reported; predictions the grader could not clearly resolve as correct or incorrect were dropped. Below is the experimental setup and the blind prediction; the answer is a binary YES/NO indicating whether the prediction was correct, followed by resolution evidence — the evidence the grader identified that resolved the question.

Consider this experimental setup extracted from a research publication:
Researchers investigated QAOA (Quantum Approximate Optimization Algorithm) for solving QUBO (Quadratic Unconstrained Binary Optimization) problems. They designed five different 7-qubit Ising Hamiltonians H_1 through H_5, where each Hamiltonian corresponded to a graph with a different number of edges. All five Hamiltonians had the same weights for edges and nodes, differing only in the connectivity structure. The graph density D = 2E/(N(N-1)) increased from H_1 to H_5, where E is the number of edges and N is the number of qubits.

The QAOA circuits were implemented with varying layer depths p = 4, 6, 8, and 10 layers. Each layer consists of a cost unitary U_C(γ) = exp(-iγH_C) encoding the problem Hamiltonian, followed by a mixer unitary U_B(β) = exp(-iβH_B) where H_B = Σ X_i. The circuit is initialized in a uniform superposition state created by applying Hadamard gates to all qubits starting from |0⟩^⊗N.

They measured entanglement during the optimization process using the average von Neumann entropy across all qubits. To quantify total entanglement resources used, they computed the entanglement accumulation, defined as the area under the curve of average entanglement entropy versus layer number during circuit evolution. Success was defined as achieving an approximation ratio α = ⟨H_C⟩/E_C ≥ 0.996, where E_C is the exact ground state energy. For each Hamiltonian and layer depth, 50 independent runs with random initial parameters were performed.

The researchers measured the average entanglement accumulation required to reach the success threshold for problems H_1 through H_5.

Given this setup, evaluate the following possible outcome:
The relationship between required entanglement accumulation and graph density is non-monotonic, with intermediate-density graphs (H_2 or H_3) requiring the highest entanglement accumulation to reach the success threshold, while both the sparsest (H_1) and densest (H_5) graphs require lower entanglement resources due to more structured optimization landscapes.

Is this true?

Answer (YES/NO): NO